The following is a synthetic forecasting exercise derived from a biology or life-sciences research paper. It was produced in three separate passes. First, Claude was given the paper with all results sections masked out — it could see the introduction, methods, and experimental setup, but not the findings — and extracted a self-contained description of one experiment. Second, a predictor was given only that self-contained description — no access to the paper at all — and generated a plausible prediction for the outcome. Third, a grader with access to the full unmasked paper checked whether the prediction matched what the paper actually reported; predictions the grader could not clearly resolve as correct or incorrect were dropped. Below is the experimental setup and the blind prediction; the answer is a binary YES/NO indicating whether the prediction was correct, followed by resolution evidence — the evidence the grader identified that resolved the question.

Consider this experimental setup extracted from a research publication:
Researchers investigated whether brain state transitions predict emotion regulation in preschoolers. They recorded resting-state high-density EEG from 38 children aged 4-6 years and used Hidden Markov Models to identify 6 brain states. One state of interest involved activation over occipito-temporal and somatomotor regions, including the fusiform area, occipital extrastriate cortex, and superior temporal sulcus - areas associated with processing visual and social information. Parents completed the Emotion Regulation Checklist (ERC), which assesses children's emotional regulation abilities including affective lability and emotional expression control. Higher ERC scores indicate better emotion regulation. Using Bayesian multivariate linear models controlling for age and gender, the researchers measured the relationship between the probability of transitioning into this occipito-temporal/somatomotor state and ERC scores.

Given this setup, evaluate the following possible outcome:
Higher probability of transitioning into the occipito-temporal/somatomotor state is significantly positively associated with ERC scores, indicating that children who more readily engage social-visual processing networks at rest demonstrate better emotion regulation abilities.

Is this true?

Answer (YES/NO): YES